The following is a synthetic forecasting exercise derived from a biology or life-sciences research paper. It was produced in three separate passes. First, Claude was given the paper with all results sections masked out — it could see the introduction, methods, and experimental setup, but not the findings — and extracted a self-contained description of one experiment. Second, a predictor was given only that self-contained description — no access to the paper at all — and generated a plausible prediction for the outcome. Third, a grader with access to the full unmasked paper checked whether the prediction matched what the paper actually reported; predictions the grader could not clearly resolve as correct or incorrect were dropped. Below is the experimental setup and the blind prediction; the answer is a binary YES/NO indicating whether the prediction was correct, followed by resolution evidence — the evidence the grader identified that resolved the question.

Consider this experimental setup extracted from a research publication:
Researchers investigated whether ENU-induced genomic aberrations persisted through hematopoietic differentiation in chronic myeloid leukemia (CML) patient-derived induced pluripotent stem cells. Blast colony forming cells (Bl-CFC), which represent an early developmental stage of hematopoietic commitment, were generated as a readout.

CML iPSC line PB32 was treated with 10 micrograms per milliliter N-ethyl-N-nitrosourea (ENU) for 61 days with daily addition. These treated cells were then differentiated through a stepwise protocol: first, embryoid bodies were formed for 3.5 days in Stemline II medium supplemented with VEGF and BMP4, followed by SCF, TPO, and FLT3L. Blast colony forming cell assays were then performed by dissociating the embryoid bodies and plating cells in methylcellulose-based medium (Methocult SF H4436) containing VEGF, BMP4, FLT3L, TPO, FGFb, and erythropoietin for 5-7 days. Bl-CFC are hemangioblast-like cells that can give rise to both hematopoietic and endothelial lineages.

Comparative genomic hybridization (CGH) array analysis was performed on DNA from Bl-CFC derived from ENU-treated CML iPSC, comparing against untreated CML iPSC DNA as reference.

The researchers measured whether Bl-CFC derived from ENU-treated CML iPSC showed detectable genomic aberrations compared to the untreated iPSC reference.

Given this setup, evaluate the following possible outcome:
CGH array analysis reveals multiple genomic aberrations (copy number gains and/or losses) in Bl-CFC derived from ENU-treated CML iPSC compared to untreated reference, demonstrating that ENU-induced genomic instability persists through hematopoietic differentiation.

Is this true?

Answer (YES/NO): YES